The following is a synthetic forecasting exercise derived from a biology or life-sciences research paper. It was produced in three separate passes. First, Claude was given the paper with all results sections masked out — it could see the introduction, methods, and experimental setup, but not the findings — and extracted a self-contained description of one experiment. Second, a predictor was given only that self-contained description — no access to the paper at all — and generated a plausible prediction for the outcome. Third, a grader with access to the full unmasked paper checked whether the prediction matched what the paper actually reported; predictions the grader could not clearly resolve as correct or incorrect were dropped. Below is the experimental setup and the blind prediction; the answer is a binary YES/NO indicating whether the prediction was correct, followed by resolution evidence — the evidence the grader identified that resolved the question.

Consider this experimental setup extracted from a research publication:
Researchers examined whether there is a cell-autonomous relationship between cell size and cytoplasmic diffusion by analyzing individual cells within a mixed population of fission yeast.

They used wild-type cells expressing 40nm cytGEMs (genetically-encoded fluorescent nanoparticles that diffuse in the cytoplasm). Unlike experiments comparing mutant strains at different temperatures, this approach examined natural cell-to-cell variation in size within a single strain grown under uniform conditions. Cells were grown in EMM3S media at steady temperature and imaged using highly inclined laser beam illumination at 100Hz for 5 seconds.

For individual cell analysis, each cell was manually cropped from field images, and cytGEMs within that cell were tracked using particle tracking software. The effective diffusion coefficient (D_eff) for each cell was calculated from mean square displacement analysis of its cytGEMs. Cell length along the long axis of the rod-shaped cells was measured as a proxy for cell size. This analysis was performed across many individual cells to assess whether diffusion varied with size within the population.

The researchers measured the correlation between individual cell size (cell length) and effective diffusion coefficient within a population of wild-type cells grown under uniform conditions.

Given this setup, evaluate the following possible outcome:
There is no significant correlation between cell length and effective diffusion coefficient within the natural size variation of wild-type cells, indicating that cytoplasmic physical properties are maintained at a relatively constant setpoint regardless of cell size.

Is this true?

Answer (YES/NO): YES